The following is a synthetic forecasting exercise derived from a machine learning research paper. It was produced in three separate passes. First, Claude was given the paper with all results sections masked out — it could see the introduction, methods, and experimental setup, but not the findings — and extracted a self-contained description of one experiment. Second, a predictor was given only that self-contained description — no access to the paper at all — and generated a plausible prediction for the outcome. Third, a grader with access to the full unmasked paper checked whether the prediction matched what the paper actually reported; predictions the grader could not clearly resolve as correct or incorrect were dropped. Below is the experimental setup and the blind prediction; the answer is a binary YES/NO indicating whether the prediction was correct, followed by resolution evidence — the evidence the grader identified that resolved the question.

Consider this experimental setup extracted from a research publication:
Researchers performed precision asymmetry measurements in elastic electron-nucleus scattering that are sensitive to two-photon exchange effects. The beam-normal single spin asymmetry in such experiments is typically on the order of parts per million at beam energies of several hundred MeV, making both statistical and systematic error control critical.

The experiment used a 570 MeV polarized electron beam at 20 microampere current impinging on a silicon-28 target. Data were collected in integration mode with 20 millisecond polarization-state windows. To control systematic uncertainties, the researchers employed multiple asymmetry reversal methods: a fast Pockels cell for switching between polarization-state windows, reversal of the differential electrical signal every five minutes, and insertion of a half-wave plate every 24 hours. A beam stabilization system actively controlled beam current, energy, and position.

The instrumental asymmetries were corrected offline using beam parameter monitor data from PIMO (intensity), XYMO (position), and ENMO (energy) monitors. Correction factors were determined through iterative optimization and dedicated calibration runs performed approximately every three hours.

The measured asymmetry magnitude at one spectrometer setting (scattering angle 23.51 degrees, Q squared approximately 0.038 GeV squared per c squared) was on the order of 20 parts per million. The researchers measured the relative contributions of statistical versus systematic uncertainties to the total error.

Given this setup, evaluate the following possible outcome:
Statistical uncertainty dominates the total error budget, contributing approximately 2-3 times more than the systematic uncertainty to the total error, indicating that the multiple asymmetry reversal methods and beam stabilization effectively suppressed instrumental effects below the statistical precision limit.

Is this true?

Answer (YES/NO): YES